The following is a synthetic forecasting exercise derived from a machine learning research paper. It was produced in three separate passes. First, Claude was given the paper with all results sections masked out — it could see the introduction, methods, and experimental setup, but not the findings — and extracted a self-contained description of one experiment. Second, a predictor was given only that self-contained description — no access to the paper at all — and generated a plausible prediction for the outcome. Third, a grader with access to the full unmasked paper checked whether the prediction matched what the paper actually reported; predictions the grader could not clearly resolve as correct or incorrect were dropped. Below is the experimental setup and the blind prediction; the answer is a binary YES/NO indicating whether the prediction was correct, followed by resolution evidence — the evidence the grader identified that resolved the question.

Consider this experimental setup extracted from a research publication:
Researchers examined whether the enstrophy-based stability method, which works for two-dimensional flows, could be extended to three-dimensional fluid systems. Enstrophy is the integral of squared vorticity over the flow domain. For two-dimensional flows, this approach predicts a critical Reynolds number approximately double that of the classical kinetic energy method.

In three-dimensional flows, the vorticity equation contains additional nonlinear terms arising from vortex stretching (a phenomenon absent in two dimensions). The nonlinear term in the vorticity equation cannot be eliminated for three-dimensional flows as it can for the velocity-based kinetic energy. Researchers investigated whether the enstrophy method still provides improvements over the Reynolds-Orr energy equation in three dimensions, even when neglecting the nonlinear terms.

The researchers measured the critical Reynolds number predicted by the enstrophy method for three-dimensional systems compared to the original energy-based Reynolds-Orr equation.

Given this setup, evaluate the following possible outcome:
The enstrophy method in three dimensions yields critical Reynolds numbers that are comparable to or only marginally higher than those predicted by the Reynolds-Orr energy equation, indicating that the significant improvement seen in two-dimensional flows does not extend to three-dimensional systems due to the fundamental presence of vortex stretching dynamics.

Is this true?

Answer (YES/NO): NO